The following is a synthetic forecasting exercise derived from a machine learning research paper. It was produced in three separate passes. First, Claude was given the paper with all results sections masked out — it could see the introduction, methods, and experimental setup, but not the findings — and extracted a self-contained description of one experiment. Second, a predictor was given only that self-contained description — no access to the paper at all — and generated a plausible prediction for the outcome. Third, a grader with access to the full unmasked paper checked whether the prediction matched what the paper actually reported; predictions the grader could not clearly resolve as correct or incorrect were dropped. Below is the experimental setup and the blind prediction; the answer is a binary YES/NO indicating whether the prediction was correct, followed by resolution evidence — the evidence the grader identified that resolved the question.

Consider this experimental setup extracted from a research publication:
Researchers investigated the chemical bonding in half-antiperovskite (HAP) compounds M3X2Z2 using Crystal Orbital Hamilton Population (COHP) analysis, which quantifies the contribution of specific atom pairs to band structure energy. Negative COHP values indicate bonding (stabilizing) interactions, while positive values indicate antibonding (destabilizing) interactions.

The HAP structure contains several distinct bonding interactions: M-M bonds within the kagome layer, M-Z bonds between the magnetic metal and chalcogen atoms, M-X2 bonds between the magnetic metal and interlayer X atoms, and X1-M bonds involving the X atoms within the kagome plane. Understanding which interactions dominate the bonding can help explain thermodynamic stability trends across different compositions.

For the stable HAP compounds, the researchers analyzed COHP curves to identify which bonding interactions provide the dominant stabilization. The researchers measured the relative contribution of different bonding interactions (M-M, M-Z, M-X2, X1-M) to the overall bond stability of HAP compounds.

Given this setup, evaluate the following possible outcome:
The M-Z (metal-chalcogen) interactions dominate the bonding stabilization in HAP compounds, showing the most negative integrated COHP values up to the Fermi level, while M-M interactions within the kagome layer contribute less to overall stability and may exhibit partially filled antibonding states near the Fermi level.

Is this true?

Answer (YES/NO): YES